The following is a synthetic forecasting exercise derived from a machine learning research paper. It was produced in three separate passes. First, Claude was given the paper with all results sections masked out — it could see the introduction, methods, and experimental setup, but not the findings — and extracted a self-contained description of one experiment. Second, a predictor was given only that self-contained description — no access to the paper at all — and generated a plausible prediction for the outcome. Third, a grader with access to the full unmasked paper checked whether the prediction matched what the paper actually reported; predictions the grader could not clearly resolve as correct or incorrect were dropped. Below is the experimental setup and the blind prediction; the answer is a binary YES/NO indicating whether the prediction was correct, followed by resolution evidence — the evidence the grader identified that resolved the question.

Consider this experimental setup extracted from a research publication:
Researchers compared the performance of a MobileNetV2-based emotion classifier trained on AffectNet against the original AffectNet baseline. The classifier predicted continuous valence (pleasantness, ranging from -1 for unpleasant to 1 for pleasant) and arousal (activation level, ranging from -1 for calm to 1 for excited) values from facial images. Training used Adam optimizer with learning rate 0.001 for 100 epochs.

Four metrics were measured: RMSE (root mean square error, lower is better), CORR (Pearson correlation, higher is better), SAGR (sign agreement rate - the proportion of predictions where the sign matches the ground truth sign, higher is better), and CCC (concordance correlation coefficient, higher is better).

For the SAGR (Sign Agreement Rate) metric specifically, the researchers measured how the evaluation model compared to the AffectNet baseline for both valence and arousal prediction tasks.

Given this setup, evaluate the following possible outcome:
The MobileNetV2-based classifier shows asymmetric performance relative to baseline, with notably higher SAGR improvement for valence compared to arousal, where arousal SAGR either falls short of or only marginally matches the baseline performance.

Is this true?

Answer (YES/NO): NO